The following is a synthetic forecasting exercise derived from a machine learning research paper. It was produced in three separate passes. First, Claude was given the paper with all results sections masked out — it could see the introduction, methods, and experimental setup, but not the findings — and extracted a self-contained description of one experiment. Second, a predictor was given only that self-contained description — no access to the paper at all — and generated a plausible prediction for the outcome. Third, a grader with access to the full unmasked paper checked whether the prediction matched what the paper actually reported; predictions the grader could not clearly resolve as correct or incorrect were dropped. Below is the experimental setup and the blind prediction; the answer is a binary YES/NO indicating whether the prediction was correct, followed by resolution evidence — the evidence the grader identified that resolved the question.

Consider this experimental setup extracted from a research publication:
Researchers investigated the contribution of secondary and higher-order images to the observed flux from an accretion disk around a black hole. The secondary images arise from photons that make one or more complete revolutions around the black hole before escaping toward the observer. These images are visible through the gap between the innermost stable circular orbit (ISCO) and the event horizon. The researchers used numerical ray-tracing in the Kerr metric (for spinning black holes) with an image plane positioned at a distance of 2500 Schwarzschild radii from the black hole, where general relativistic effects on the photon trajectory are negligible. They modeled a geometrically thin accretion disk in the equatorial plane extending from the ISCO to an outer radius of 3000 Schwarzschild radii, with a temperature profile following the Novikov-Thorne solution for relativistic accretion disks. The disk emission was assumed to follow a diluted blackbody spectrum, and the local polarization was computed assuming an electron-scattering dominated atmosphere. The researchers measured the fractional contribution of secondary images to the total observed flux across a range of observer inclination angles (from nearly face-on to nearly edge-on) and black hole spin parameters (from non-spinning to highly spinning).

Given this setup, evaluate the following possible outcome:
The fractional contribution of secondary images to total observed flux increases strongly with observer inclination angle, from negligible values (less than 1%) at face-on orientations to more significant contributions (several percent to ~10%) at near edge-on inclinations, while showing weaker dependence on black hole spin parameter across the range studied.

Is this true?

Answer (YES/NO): NO